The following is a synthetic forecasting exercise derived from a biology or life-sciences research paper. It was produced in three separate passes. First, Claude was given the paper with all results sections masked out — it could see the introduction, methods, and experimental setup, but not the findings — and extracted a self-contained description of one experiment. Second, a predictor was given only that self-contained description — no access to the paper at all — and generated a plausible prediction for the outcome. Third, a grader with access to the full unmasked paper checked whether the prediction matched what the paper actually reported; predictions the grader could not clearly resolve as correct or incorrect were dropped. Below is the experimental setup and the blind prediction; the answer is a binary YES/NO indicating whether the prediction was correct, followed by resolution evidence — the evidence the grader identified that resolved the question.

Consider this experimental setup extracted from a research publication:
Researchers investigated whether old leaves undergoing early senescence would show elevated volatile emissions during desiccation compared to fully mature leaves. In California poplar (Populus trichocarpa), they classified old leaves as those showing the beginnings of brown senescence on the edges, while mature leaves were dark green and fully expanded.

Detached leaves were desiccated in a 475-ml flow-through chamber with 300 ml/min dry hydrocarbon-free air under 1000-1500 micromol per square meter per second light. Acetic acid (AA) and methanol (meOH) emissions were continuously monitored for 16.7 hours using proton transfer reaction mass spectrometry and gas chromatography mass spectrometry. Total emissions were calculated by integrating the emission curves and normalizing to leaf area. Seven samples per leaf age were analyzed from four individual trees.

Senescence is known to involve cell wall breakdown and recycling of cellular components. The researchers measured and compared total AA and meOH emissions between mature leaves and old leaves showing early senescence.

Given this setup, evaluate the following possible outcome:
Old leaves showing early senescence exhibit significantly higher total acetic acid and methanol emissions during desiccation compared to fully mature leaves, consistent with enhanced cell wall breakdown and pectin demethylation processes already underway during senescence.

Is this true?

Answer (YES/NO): NO